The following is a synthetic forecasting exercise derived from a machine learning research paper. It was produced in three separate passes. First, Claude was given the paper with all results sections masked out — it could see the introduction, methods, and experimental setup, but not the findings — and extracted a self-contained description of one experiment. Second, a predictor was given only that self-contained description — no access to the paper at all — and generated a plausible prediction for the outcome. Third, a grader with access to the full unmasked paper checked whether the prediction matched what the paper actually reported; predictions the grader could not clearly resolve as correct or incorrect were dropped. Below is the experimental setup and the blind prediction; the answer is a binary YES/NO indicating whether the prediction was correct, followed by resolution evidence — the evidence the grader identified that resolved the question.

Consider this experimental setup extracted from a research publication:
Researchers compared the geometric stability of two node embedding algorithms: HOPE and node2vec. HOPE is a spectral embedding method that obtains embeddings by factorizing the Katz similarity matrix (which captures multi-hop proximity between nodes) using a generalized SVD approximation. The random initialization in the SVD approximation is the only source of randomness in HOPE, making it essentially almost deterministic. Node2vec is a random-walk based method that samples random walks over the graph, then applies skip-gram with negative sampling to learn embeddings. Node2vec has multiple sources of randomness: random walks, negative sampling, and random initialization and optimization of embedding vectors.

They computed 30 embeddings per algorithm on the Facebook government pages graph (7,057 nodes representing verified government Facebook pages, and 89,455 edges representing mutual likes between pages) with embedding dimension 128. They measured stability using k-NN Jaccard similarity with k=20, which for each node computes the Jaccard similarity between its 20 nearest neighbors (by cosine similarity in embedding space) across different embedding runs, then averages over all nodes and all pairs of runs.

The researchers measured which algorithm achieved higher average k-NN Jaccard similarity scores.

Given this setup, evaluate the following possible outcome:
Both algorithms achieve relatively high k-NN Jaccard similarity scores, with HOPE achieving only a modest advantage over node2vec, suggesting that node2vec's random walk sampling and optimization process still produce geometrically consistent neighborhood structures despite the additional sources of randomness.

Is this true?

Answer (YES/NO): NO